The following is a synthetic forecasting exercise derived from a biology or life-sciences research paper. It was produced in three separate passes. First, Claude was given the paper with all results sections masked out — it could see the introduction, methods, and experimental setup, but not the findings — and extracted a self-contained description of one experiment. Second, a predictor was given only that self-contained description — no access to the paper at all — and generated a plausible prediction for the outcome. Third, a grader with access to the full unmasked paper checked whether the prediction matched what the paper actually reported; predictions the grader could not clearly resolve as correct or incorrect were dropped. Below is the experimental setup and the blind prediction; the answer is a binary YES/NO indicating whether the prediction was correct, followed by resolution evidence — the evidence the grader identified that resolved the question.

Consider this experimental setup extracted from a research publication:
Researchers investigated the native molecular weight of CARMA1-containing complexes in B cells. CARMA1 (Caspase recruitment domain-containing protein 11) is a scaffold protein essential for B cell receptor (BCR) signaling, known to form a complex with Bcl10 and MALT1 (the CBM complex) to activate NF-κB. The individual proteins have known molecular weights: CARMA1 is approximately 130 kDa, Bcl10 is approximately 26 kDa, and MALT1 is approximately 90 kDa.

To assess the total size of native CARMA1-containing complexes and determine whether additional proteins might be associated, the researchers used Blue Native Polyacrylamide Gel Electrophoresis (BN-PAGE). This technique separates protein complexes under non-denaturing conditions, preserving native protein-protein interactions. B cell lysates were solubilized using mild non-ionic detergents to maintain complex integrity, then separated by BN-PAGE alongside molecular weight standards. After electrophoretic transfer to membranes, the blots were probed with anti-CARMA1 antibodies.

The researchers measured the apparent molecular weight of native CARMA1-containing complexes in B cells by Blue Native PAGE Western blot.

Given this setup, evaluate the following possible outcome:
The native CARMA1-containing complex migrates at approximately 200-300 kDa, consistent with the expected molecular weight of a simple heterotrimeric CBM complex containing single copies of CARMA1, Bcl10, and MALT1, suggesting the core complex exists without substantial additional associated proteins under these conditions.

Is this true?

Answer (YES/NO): NO